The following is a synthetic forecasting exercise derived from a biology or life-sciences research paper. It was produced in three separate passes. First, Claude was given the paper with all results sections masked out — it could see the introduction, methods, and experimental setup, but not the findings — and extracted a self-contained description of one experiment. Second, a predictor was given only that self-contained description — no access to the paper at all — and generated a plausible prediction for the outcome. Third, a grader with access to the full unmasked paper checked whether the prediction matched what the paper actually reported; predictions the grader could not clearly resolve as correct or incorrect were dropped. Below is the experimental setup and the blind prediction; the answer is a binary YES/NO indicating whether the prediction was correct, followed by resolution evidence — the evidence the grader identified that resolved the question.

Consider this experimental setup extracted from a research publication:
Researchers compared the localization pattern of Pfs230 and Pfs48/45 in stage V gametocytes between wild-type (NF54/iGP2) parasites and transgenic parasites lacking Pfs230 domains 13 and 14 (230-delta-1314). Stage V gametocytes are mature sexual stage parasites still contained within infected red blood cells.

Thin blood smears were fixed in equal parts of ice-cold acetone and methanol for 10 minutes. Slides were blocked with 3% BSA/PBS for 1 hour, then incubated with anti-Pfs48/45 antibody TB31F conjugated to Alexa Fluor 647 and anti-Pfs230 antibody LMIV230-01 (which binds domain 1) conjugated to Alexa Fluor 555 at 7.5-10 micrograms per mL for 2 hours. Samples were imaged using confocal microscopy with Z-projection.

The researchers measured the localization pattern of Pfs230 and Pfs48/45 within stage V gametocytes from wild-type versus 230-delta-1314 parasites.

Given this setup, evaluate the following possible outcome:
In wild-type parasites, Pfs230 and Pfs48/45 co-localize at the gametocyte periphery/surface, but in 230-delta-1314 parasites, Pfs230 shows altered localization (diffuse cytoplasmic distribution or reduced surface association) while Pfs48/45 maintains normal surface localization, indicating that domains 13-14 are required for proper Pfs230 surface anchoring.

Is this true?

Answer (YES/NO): NO